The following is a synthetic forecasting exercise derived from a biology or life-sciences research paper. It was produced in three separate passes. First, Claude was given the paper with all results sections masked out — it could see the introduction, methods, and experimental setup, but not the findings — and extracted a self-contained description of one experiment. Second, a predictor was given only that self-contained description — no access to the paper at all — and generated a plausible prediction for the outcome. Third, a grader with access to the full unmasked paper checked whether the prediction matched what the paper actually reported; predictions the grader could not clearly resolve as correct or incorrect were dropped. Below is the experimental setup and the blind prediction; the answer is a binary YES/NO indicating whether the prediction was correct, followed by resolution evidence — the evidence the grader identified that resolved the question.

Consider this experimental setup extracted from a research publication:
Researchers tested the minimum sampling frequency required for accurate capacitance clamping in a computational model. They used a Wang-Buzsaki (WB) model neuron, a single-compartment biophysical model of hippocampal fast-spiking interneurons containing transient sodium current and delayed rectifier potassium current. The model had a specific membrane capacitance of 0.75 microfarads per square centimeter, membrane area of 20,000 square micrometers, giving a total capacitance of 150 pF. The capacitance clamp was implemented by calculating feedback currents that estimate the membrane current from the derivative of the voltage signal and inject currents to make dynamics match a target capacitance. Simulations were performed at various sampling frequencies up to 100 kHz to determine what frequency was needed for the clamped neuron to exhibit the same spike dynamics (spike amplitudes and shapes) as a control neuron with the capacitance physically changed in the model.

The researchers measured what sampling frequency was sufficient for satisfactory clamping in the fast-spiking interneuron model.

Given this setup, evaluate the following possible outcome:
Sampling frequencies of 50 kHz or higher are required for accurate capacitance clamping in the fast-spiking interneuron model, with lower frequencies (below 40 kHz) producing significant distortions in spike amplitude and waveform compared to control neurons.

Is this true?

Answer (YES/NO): NO